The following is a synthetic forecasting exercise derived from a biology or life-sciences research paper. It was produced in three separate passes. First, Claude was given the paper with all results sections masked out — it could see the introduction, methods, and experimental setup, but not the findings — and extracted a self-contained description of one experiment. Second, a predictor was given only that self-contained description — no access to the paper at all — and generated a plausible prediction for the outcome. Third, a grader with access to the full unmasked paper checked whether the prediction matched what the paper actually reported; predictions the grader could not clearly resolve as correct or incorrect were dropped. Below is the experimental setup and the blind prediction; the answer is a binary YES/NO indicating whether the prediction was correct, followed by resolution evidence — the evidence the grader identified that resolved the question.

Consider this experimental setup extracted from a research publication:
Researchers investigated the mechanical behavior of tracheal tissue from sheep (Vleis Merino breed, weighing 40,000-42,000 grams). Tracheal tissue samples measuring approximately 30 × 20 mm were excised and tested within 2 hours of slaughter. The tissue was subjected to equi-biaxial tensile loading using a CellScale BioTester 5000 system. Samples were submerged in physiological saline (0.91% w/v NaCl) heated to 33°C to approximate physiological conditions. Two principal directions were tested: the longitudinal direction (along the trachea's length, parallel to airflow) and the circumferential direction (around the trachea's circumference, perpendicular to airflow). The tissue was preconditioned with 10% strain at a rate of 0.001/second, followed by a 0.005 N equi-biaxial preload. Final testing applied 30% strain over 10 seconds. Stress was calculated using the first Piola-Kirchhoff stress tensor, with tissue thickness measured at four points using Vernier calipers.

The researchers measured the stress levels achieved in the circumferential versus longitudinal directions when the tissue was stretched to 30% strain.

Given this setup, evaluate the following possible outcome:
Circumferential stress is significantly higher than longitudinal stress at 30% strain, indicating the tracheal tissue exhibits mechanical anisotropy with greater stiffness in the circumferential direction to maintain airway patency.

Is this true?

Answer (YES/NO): YES